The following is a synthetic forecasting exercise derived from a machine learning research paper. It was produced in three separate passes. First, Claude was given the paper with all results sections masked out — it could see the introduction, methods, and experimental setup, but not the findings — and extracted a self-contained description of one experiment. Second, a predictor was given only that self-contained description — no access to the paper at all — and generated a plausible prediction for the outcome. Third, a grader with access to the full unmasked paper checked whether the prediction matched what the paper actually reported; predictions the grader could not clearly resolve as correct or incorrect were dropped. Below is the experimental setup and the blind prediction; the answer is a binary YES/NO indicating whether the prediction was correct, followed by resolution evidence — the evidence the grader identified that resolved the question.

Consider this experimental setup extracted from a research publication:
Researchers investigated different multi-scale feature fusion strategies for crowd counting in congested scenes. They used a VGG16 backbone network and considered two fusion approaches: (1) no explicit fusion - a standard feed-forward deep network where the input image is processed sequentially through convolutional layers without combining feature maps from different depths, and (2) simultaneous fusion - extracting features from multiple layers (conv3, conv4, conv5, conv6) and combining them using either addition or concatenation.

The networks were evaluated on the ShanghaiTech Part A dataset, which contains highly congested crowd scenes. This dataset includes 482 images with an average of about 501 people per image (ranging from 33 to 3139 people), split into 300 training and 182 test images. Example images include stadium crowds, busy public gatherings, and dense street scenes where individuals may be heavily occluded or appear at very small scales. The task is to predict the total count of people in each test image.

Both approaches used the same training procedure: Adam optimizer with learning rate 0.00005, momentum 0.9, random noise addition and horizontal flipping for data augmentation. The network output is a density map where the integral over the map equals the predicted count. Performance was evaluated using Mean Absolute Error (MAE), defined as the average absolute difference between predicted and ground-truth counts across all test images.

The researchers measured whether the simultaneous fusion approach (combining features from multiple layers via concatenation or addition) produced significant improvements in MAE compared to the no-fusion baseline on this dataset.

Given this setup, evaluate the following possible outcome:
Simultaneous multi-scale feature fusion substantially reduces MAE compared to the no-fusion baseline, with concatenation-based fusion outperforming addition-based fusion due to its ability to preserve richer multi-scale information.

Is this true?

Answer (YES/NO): NO